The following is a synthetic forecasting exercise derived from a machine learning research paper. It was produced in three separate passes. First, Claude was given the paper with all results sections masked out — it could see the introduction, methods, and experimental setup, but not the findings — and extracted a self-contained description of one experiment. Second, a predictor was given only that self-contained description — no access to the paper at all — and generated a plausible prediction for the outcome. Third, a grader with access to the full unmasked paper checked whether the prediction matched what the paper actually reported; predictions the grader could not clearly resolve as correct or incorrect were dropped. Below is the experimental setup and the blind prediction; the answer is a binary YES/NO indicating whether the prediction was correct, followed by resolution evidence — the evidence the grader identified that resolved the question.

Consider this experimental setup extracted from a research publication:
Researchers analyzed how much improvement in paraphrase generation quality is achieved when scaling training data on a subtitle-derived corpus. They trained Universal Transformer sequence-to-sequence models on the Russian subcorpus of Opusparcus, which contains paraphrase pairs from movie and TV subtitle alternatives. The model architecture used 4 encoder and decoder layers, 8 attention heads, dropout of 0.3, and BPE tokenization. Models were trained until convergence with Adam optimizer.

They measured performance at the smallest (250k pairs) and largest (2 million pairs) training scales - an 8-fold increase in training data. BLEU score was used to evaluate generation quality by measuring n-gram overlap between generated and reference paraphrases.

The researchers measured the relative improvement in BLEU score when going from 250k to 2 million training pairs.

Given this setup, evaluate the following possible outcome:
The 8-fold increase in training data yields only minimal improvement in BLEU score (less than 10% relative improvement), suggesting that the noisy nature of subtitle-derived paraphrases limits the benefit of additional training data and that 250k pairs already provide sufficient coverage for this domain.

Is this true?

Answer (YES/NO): NO